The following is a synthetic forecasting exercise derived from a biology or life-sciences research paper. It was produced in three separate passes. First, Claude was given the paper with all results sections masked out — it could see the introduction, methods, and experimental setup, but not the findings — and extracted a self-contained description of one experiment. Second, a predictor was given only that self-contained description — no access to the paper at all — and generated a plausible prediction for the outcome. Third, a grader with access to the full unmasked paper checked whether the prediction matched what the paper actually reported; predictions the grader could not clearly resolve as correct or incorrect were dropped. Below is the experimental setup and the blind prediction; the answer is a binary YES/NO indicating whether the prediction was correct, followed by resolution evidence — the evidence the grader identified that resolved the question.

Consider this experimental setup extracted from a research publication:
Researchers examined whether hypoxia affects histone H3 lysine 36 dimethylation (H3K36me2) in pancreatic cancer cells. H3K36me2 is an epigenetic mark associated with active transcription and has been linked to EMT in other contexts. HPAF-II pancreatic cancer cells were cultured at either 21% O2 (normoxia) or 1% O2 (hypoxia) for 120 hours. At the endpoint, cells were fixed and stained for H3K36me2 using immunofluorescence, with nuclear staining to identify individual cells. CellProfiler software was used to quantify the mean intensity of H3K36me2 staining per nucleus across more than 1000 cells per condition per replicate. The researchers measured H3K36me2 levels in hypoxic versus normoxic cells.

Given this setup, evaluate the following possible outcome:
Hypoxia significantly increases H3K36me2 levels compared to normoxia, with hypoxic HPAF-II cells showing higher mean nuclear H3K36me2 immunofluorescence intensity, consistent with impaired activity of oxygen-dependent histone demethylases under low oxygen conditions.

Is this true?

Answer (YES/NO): YES